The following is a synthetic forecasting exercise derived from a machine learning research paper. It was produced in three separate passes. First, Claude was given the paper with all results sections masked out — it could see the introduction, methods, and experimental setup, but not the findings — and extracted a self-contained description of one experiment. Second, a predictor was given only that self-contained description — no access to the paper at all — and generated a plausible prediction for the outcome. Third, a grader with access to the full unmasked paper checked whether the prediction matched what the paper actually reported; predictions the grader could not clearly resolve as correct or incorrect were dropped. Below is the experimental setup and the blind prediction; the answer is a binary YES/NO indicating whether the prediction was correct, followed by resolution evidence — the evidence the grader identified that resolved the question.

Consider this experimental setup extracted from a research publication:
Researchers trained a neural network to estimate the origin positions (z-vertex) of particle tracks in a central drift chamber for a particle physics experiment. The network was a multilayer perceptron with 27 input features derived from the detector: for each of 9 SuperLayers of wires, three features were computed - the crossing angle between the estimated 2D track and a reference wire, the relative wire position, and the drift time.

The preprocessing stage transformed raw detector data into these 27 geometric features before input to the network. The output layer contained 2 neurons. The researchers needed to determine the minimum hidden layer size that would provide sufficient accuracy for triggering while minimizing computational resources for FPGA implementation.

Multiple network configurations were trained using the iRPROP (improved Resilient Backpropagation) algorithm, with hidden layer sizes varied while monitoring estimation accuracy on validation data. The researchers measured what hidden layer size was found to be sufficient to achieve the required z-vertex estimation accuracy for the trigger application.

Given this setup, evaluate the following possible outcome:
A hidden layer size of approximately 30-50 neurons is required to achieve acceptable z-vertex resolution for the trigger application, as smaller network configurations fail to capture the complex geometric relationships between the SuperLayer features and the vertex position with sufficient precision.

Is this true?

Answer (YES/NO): NO